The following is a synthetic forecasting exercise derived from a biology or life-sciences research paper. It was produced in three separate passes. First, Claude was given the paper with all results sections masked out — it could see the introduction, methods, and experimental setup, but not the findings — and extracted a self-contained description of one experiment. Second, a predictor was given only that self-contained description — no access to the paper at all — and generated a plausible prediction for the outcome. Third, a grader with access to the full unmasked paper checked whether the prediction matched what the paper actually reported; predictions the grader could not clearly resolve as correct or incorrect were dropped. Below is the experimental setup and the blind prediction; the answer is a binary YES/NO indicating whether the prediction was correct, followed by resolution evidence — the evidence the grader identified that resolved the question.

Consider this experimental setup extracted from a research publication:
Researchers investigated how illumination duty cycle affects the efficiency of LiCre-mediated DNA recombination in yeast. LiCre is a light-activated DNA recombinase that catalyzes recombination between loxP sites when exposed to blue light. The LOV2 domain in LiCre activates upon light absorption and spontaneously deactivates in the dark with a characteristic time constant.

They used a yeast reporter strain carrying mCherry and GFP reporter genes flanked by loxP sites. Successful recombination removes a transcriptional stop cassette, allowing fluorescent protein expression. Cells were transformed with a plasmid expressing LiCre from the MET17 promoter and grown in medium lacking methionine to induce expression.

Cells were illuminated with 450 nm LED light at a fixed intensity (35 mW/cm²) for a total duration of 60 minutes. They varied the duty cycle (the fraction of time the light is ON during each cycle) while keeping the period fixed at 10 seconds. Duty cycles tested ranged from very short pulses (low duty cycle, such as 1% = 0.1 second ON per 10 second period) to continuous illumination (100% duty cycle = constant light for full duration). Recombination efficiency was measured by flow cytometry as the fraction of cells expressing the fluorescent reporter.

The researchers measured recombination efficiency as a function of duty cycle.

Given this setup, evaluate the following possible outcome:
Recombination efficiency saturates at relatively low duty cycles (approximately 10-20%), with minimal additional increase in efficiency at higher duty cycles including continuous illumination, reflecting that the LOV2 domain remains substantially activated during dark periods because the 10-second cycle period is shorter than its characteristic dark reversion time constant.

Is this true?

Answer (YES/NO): NO